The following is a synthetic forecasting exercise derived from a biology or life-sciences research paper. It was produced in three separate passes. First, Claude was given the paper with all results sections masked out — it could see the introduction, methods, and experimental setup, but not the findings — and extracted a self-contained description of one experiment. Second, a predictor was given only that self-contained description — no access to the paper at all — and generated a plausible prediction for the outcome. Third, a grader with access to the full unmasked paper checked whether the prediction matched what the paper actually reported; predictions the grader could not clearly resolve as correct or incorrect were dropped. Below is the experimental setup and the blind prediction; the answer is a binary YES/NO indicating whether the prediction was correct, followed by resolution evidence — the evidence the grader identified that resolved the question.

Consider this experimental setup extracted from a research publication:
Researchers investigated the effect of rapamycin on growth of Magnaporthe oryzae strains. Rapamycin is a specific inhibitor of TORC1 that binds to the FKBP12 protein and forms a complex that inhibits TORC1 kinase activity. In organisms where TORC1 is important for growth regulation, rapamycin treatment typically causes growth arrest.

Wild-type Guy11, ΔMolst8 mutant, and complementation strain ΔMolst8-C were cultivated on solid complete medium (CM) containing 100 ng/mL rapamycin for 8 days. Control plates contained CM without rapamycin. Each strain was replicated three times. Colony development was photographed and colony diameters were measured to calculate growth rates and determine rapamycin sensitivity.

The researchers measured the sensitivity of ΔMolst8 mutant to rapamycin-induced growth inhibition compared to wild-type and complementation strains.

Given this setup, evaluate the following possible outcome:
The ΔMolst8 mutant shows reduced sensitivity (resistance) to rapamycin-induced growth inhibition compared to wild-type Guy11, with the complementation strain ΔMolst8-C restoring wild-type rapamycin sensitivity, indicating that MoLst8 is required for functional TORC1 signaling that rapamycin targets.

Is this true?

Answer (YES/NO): NO